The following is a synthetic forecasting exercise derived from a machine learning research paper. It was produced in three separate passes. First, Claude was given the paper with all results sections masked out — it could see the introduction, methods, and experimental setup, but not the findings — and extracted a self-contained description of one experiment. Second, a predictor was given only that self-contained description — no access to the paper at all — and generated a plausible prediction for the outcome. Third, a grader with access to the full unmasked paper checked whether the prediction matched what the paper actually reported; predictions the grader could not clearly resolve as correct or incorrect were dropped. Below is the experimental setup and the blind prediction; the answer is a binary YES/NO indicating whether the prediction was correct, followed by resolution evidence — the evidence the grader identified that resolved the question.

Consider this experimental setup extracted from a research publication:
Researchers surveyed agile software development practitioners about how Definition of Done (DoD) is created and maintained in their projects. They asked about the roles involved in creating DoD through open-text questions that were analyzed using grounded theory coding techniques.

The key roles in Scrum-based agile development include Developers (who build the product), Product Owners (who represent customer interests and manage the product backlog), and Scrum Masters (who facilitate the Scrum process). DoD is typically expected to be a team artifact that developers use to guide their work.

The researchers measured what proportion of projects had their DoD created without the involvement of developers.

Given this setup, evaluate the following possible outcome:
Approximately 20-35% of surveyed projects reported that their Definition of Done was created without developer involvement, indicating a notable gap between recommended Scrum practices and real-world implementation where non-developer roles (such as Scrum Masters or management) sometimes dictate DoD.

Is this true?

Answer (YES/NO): YES